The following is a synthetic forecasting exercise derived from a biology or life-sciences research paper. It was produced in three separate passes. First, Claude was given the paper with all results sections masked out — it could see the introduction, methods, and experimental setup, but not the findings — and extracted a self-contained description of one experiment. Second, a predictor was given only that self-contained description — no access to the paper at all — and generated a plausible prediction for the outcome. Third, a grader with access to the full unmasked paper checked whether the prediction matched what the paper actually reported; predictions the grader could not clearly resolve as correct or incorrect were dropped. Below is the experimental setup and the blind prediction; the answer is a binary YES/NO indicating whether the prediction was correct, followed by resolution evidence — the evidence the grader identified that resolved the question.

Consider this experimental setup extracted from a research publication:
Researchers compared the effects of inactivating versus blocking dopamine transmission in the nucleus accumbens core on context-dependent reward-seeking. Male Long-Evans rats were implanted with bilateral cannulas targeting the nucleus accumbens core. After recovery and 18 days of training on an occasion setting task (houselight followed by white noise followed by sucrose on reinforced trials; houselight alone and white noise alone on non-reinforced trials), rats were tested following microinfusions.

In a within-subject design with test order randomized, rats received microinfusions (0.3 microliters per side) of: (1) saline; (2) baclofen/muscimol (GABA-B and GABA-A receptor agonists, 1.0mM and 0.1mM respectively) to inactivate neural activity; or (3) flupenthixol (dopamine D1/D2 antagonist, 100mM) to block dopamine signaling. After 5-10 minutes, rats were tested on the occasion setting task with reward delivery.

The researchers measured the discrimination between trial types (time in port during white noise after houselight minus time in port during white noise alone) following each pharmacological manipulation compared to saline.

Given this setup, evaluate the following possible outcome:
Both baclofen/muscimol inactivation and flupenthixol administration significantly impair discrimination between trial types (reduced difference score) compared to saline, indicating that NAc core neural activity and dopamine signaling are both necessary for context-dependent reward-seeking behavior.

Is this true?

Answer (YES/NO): YES